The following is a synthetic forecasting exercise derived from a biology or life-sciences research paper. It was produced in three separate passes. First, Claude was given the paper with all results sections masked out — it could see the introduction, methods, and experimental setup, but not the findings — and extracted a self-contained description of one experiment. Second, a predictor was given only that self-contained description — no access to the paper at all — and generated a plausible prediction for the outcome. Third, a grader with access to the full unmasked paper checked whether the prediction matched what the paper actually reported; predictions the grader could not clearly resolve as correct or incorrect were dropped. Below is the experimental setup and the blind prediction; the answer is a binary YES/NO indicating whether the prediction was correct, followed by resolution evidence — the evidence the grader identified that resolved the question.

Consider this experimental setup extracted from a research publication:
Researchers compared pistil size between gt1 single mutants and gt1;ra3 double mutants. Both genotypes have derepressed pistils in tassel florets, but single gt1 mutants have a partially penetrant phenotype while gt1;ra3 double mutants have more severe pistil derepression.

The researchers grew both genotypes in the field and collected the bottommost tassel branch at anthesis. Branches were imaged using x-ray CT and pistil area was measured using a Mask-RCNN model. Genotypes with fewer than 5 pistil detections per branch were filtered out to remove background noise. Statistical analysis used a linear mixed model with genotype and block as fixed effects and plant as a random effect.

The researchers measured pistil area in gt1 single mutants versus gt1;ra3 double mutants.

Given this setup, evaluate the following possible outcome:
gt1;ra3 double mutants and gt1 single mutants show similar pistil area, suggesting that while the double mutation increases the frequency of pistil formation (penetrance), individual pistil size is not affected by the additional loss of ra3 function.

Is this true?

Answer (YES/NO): NO